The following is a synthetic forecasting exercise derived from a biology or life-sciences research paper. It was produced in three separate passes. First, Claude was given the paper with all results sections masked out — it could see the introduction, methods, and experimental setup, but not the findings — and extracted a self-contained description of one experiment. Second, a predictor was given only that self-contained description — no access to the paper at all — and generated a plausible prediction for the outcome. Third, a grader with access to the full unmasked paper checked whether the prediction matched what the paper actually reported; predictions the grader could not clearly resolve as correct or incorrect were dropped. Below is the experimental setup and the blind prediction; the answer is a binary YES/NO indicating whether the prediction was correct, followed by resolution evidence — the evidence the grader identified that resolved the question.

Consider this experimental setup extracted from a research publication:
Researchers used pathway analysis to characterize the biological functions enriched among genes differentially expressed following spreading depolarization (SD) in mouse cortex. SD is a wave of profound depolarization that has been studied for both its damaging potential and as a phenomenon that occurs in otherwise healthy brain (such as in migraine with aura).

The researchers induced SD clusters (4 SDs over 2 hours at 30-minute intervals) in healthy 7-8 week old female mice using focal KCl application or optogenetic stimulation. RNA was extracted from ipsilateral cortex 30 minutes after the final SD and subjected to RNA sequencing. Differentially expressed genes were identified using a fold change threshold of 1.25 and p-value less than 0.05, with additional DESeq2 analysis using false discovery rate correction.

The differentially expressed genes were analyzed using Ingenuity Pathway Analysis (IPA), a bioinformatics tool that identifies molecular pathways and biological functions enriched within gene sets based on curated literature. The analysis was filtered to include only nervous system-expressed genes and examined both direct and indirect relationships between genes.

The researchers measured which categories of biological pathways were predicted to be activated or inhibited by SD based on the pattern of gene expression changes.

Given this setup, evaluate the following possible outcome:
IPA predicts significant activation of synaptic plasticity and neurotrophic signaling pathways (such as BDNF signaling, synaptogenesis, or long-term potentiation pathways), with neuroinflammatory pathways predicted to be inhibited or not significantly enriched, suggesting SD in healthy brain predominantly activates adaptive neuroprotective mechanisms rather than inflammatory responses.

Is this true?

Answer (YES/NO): YES